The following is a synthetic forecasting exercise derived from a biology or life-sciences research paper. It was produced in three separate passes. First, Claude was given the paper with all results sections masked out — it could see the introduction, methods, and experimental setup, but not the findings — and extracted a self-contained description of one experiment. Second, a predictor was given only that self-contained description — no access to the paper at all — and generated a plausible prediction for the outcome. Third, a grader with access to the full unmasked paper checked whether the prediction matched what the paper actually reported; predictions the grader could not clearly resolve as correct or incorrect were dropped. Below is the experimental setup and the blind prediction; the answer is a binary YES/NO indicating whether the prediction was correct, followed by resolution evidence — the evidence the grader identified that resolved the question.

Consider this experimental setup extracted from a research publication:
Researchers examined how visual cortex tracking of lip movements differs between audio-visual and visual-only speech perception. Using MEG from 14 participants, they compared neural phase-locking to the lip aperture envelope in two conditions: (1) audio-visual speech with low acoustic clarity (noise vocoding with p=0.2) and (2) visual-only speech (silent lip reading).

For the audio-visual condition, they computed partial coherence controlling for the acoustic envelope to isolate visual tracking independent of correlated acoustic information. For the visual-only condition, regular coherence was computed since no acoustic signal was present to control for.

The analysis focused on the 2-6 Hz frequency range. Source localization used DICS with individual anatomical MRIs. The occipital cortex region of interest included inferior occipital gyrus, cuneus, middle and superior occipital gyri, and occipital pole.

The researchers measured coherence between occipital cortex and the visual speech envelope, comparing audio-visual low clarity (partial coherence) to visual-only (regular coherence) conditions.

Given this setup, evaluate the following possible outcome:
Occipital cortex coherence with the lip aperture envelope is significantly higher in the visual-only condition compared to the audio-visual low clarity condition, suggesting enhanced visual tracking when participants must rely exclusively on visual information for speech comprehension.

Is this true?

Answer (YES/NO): NO